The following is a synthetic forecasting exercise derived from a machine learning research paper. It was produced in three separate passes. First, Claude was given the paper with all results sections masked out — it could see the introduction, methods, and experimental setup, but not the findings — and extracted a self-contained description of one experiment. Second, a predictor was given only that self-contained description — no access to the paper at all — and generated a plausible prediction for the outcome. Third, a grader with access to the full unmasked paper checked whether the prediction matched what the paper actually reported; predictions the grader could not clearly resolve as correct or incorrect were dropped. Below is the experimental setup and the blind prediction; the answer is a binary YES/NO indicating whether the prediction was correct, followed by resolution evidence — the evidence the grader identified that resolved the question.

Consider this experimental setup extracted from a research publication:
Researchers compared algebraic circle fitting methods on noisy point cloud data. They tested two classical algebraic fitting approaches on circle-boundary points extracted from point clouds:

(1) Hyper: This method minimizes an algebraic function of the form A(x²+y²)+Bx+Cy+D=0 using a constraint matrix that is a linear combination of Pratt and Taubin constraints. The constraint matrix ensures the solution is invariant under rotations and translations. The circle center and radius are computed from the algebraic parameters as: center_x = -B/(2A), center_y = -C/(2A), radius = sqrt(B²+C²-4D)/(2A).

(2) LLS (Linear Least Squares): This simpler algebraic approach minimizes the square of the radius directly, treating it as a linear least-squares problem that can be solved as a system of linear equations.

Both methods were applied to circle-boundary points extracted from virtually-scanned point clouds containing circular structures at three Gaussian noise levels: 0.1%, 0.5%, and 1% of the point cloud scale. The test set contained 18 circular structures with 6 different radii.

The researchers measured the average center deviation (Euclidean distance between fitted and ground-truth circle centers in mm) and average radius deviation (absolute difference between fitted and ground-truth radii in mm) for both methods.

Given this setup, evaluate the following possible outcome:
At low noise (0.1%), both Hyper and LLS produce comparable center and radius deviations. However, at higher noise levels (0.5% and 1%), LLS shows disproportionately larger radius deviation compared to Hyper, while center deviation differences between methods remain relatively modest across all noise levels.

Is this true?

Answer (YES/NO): NO